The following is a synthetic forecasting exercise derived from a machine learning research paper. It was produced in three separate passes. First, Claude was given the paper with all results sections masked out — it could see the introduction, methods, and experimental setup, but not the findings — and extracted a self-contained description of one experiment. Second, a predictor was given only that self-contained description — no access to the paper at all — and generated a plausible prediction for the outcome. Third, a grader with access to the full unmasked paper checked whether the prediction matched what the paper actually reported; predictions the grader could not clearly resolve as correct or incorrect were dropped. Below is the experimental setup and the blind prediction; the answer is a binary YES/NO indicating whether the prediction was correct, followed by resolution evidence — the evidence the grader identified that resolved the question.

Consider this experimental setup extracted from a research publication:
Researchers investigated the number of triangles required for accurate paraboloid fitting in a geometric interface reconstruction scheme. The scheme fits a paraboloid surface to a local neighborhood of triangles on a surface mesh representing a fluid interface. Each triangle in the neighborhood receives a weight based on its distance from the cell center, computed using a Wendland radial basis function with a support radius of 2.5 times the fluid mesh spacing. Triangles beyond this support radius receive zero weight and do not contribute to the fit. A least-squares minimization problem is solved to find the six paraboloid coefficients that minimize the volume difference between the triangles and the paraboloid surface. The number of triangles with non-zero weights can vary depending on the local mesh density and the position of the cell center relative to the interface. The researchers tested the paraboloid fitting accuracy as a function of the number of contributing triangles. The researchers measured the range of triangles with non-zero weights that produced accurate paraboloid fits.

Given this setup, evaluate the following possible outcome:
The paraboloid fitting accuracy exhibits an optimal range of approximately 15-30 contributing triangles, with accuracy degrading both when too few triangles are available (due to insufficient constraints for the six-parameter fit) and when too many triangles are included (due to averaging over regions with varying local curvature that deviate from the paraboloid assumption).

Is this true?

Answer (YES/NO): NO